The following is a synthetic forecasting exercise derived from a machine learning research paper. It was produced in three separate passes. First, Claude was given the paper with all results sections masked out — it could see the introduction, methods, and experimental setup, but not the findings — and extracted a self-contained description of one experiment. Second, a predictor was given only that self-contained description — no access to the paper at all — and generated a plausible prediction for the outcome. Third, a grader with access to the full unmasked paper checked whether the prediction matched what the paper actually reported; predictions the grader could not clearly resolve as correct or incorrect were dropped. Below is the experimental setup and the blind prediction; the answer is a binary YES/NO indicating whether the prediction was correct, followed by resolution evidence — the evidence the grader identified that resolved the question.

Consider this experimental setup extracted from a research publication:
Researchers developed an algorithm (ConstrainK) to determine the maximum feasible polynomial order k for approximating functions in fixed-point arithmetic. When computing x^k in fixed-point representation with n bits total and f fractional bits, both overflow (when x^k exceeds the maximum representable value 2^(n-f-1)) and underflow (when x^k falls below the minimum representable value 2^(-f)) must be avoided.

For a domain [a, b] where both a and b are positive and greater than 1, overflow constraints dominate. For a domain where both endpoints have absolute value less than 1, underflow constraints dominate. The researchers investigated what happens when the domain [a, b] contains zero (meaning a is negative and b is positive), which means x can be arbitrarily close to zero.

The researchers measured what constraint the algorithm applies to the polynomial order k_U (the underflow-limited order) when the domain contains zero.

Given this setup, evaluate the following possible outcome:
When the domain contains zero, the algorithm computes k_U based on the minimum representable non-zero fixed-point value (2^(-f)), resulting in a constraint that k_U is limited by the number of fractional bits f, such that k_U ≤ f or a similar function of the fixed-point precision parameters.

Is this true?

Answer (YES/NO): NO